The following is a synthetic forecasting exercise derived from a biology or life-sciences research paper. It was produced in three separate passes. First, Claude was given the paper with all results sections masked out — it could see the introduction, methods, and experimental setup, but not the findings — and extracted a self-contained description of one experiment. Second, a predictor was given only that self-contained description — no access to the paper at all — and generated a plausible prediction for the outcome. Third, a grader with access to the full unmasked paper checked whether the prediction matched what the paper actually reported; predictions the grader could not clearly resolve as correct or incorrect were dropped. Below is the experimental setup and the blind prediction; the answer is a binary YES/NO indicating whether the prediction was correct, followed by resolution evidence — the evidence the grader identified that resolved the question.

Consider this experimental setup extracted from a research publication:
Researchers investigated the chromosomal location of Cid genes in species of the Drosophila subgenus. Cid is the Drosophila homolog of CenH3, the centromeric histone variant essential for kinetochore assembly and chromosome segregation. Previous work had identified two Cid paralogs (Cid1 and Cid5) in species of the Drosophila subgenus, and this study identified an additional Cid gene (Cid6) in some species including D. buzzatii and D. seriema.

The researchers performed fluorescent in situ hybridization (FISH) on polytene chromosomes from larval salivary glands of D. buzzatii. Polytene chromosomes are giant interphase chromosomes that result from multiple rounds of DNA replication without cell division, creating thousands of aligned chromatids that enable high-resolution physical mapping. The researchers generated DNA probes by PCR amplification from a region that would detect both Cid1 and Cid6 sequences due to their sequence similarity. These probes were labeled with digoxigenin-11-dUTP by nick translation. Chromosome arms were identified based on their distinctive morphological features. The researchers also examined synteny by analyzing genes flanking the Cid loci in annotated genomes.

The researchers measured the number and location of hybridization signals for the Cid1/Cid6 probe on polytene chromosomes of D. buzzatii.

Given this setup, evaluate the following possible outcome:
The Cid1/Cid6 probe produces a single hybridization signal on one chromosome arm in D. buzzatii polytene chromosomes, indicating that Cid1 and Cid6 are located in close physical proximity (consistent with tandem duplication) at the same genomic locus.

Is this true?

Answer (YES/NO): NO